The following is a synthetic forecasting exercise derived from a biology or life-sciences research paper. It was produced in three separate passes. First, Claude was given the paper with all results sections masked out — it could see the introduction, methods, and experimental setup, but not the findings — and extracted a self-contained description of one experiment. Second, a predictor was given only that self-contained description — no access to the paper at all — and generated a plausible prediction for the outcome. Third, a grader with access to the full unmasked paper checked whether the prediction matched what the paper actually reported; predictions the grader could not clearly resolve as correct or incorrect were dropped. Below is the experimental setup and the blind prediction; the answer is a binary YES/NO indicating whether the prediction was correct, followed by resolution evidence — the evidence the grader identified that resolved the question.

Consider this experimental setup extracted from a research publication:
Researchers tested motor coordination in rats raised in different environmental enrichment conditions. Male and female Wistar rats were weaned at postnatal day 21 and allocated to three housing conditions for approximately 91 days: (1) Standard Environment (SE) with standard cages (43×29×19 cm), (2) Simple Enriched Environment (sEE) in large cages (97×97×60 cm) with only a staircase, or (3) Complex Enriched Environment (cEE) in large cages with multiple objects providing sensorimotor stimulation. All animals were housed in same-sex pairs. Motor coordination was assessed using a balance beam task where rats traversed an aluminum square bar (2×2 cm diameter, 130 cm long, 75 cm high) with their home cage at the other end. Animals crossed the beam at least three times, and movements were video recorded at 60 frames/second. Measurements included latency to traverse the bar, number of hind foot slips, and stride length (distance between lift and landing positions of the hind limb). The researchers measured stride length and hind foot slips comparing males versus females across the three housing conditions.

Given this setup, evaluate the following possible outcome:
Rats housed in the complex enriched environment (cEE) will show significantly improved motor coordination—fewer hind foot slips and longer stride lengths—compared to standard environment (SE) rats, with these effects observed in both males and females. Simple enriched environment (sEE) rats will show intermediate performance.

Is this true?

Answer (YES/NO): NO